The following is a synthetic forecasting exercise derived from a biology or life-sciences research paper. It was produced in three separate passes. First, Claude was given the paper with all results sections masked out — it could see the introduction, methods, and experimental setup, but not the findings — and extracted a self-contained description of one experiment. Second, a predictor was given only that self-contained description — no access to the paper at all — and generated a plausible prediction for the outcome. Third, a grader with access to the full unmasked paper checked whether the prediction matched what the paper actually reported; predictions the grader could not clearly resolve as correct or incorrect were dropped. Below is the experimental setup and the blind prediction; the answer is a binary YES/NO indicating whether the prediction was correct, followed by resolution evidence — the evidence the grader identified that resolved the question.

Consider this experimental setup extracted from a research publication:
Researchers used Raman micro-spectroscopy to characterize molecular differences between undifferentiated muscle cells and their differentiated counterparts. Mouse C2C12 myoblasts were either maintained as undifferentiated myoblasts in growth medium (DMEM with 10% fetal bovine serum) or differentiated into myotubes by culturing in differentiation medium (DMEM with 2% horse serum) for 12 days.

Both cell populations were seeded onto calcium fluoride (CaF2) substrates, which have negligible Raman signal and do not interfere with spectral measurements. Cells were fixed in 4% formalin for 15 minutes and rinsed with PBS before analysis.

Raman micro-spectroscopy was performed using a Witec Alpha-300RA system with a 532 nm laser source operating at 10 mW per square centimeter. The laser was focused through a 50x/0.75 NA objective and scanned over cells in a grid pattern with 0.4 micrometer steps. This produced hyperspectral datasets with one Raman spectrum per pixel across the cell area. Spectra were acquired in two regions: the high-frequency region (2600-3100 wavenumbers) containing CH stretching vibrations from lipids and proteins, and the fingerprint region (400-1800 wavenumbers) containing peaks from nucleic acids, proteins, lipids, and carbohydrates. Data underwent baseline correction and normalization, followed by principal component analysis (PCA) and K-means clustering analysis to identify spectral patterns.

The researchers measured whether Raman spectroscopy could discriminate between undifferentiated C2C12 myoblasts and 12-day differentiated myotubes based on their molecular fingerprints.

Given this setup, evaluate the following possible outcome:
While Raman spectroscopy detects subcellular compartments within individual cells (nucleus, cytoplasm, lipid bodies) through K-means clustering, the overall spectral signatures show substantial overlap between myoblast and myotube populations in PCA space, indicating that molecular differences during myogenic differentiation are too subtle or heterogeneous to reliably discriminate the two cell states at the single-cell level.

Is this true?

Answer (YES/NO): NO